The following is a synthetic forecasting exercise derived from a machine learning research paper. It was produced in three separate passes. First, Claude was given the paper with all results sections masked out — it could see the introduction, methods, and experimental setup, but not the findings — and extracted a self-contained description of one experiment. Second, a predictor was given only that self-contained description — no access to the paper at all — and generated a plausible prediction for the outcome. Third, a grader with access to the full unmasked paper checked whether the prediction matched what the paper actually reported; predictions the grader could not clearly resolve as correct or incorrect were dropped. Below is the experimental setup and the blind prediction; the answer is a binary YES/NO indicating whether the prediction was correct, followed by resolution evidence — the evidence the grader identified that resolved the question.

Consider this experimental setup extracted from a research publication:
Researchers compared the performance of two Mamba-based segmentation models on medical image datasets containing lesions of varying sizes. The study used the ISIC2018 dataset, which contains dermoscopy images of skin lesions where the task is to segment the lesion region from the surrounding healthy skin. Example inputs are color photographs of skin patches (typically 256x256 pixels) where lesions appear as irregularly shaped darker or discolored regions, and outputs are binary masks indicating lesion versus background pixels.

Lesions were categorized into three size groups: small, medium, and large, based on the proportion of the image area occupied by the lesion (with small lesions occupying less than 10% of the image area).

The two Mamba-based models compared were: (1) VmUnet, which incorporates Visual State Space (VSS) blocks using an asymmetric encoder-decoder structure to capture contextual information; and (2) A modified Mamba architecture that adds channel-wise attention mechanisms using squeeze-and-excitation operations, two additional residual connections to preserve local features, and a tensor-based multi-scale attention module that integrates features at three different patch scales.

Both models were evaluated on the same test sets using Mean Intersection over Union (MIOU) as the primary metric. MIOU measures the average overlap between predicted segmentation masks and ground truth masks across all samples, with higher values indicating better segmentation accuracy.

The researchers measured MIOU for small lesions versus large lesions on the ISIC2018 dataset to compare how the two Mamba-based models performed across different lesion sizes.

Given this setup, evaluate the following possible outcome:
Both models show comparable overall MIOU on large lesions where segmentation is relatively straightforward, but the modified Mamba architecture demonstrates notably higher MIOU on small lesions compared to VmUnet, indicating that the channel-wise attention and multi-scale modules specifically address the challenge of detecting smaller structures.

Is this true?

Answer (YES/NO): YES